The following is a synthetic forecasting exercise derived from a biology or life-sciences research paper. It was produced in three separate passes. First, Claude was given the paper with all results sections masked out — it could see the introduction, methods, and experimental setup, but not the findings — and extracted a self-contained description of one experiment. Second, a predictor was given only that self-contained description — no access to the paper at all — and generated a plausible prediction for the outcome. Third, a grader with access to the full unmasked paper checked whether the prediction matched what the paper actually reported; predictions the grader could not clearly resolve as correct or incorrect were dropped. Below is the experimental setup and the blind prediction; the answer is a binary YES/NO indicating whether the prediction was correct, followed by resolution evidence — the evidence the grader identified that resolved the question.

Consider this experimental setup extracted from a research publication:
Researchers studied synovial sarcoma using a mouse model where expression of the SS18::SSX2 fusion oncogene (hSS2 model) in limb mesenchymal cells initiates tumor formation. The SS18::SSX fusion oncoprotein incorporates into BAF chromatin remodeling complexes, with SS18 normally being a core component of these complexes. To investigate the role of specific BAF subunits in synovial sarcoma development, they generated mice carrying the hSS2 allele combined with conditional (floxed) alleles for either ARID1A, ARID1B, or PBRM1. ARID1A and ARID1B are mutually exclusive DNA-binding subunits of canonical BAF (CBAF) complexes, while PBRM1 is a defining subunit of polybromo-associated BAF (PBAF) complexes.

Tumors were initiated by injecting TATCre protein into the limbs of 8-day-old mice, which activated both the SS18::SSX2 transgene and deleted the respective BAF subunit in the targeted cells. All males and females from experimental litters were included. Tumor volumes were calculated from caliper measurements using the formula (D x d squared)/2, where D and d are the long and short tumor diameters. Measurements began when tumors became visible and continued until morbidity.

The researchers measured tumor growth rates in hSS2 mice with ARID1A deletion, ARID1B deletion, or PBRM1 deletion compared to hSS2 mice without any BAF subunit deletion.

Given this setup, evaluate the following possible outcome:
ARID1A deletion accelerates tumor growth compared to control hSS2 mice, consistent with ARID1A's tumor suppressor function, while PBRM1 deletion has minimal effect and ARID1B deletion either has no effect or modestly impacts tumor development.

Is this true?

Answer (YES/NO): NO